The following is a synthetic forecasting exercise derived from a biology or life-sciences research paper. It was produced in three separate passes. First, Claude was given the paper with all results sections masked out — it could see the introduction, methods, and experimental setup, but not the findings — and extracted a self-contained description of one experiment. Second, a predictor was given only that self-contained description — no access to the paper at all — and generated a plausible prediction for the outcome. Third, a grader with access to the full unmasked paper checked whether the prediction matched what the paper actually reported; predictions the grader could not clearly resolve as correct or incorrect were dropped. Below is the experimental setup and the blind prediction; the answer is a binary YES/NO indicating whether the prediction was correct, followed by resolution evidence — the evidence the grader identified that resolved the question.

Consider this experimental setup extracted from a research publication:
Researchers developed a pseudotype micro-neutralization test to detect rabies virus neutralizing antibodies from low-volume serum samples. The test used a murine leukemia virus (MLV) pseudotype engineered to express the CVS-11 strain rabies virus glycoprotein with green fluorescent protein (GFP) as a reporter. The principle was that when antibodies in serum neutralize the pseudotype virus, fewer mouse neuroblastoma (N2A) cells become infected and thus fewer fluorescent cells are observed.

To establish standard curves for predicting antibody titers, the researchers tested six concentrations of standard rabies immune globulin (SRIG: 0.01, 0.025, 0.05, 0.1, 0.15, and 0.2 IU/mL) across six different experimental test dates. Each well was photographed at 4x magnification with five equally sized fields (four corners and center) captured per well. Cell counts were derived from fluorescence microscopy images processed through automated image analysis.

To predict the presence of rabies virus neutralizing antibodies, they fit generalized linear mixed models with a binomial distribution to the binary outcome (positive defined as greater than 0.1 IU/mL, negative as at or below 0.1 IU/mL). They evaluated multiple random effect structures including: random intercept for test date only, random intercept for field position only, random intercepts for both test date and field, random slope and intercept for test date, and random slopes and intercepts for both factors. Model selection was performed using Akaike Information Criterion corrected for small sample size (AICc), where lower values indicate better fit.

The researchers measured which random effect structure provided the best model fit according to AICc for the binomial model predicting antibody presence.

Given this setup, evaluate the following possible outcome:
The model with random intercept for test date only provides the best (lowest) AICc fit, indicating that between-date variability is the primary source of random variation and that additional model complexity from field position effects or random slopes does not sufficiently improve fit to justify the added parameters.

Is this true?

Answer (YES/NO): NO